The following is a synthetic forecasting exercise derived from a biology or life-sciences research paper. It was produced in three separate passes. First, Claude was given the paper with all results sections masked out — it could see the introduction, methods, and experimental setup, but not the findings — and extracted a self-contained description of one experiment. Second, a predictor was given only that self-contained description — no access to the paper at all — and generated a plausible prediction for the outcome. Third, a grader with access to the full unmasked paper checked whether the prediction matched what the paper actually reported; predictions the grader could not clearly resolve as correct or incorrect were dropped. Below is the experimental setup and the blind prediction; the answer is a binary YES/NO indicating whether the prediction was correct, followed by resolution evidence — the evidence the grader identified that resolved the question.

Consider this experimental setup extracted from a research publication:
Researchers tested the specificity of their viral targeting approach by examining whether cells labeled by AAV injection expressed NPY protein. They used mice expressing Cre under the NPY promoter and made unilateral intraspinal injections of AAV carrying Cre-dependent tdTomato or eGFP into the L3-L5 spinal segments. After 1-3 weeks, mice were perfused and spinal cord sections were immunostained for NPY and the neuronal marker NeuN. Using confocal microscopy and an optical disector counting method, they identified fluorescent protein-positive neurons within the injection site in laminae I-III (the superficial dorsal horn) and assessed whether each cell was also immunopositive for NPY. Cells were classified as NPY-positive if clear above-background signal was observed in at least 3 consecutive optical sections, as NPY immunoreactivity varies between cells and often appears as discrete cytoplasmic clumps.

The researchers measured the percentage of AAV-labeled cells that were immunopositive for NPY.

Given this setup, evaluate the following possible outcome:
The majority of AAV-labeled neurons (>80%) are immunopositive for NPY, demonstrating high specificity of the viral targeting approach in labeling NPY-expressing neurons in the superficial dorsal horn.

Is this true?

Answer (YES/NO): NO